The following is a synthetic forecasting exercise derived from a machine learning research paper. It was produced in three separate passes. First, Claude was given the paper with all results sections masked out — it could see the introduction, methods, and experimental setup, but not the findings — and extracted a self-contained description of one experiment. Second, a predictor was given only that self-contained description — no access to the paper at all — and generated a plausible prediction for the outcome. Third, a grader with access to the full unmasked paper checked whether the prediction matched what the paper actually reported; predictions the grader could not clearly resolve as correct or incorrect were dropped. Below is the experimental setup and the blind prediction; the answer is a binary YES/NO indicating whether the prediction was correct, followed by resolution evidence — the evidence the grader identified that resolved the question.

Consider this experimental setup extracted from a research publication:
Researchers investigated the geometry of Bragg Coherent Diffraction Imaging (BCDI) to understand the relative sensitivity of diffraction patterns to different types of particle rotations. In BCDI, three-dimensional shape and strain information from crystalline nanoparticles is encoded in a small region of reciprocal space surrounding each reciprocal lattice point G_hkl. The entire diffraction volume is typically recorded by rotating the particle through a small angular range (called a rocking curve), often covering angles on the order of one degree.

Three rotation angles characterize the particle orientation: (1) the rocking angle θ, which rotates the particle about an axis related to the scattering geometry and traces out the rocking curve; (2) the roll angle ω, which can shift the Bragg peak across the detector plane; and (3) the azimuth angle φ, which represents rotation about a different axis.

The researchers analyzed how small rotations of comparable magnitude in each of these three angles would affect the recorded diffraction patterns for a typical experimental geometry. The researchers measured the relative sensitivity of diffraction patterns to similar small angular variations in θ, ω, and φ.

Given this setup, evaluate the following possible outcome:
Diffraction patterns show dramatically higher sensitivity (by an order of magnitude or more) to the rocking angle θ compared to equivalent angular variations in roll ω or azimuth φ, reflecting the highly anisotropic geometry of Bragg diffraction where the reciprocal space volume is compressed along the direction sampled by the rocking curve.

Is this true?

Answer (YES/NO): NO